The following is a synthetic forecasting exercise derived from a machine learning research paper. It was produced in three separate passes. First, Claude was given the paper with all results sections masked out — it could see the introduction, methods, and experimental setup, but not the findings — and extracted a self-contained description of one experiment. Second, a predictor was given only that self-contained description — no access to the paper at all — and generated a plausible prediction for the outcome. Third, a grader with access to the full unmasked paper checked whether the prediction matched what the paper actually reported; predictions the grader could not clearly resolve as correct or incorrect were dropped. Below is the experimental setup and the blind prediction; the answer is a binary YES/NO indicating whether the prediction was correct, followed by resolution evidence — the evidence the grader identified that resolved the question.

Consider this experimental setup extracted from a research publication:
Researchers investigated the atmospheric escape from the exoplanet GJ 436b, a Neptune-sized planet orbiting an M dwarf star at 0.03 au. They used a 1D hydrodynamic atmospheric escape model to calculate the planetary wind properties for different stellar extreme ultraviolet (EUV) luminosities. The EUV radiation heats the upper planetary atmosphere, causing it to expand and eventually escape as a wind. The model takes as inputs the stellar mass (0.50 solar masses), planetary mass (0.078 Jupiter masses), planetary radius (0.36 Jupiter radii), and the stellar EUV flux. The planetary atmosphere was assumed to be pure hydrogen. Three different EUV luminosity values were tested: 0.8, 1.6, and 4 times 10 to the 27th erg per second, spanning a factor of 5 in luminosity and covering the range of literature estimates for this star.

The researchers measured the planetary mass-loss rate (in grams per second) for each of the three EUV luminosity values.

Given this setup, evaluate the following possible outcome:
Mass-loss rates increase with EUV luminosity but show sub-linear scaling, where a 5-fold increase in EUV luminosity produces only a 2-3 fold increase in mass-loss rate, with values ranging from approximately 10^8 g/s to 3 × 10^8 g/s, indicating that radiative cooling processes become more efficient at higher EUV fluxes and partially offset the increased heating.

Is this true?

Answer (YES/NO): NO